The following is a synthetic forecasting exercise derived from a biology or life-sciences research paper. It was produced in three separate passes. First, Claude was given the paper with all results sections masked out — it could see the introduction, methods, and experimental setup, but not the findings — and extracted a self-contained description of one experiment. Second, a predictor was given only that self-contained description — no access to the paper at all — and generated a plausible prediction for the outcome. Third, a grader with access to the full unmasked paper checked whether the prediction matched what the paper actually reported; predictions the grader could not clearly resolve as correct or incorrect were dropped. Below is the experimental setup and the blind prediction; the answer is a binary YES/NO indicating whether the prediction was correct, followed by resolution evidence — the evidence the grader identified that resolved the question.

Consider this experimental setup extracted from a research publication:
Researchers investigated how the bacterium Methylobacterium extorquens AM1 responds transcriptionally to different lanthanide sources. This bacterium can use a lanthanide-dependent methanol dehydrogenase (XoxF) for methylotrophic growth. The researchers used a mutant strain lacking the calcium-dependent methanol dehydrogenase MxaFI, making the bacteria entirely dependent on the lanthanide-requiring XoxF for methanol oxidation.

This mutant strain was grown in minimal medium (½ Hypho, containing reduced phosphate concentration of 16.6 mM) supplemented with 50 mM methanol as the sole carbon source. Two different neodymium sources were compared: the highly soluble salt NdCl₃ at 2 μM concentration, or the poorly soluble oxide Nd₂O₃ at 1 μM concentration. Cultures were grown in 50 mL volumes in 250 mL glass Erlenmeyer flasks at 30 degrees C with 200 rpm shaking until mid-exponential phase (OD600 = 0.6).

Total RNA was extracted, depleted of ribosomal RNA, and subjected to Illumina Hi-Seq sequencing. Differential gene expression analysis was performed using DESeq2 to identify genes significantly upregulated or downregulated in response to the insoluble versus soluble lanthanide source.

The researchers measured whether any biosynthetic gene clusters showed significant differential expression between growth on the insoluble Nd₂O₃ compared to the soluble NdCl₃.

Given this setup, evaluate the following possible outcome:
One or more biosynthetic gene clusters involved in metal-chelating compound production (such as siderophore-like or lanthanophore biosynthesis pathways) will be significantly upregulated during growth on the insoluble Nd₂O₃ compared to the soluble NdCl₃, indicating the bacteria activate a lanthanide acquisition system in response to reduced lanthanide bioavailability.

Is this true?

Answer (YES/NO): YES